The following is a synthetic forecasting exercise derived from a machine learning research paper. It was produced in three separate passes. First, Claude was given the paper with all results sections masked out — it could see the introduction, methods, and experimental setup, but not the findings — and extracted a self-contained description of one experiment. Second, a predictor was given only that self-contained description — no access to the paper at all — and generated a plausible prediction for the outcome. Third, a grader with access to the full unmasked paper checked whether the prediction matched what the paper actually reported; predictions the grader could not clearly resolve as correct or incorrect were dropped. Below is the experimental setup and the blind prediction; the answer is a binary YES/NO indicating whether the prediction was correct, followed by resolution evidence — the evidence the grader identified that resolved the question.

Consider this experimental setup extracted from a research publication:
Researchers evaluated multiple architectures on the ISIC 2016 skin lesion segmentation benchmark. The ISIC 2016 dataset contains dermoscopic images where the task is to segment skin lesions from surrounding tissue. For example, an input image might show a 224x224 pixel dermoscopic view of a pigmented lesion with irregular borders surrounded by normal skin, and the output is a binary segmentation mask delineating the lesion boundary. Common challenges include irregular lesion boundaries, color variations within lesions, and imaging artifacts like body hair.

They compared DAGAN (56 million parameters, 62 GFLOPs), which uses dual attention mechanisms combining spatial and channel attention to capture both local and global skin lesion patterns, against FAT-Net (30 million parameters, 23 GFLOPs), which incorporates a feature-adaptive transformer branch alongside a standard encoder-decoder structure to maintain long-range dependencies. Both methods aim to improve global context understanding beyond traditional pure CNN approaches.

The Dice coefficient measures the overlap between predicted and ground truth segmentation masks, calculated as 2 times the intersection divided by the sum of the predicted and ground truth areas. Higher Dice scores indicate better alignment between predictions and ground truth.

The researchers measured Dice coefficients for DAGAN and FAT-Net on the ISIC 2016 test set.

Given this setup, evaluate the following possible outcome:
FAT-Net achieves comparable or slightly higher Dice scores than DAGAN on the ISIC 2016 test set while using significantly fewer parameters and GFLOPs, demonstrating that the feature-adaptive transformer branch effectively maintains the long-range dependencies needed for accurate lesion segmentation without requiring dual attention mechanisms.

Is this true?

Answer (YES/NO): YES